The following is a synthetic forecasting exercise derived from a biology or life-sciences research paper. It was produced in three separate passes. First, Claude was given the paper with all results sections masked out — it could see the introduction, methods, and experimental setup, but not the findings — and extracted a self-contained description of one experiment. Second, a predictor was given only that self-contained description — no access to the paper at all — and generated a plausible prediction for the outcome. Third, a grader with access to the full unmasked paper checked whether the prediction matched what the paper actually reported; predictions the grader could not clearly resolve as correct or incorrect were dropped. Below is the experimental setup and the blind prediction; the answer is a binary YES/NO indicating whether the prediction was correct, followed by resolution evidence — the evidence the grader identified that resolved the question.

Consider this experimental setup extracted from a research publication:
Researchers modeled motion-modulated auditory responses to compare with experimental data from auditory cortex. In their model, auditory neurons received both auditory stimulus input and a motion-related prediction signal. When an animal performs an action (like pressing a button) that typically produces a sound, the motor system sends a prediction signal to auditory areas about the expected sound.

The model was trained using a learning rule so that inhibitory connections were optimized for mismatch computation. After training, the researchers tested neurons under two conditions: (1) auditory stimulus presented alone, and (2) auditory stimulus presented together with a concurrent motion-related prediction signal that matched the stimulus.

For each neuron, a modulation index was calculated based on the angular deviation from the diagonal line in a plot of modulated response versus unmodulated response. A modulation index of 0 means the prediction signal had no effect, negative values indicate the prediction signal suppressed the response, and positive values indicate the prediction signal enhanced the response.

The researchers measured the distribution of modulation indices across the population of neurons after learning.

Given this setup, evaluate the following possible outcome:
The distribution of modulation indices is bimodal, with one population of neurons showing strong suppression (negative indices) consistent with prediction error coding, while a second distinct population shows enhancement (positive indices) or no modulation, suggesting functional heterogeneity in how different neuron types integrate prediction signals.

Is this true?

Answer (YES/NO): NO